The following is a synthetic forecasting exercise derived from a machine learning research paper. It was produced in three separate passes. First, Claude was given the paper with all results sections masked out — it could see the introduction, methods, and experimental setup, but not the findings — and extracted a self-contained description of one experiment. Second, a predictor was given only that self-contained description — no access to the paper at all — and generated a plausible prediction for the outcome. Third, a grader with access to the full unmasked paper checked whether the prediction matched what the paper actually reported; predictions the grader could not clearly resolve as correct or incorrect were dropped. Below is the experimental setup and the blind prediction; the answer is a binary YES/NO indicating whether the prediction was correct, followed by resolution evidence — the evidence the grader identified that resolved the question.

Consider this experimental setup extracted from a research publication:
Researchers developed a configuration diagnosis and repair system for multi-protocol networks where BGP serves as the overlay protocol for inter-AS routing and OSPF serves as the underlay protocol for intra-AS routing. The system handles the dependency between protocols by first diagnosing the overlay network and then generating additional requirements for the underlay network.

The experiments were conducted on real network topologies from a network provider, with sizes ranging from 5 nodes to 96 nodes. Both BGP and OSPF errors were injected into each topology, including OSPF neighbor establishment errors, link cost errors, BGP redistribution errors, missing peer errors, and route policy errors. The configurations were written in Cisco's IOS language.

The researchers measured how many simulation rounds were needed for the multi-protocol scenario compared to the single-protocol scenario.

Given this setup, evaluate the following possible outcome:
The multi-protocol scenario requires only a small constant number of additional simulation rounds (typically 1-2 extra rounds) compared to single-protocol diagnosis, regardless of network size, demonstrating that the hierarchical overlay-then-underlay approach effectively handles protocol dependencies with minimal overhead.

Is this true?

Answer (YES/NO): YES